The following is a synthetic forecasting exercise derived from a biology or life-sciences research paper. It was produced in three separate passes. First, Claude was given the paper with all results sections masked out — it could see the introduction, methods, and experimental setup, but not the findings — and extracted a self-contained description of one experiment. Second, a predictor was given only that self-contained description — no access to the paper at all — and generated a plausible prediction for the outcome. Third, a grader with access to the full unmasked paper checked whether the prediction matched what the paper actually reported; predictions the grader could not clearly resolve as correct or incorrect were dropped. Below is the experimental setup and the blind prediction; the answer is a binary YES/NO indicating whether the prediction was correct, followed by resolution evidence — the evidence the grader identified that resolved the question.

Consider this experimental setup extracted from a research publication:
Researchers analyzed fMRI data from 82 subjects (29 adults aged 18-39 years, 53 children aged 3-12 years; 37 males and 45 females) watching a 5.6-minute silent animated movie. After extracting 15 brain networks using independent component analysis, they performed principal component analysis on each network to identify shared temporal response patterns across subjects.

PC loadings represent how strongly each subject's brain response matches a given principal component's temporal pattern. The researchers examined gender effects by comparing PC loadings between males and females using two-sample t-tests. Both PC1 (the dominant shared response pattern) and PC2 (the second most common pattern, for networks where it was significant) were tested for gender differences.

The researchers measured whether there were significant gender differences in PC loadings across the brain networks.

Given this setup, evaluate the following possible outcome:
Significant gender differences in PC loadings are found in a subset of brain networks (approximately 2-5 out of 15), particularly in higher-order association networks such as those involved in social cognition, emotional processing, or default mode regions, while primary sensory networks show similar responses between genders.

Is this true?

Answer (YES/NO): NO